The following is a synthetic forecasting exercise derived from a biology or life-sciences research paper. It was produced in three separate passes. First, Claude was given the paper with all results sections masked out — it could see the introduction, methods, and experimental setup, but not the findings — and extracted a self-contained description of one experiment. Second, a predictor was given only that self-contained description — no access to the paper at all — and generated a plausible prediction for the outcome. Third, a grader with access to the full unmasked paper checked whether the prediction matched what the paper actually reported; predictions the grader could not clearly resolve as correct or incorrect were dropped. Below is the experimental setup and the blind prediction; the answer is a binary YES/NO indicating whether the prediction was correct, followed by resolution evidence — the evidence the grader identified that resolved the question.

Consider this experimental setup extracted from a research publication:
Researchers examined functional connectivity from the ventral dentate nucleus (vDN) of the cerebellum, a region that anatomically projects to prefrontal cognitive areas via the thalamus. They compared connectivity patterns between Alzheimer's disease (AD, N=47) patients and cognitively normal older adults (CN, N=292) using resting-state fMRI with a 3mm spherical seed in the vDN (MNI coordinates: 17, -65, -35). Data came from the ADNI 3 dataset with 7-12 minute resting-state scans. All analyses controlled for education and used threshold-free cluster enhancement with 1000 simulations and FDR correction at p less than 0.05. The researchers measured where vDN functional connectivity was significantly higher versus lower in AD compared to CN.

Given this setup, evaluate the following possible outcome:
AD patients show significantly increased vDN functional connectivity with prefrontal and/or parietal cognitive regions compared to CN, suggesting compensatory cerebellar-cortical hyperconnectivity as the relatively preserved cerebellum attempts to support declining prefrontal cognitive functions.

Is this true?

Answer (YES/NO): YES